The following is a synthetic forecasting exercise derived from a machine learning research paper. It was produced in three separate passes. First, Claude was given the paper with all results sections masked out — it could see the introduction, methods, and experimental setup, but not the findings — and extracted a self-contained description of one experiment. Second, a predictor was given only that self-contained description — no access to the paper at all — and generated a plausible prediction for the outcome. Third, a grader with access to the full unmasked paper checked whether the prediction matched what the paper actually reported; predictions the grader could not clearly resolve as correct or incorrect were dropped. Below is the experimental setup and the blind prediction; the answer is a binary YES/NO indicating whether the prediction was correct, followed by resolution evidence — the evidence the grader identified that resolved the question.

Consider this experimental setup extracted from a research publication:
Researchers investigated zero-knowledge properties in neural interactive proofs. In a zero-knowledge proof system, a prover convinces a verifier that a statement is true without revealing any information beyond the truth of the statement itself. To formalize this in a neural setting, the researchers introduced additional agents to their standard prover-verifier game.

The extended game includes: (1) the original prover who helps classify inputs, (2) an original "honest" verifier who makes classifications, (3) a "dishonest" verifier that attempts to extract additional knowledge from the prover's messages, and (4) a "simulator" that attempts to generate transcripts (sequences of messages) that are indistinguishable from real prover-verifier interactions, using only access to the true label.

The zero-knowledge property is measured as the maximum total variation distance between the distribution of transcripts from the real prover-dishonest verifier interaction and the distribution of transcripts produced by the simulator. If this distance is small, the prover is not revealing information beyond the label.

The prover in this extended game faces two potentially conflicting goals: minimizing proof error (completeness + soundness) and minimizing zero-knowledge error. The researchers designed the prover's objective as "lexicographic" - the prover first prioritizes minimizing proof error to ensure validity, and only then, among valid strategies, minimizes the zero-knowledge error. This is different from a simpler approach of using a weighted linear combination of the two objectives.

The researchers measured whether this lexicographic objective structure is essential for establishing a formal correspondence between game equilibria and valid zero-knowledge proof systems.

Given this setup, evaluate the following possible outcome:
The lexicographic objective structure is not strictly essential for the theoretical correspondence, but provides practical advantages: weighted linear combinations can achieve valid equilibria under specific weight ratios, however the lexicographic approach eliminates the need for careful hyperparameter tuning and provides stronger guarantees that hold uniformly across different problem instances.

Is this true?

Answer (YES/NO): NO